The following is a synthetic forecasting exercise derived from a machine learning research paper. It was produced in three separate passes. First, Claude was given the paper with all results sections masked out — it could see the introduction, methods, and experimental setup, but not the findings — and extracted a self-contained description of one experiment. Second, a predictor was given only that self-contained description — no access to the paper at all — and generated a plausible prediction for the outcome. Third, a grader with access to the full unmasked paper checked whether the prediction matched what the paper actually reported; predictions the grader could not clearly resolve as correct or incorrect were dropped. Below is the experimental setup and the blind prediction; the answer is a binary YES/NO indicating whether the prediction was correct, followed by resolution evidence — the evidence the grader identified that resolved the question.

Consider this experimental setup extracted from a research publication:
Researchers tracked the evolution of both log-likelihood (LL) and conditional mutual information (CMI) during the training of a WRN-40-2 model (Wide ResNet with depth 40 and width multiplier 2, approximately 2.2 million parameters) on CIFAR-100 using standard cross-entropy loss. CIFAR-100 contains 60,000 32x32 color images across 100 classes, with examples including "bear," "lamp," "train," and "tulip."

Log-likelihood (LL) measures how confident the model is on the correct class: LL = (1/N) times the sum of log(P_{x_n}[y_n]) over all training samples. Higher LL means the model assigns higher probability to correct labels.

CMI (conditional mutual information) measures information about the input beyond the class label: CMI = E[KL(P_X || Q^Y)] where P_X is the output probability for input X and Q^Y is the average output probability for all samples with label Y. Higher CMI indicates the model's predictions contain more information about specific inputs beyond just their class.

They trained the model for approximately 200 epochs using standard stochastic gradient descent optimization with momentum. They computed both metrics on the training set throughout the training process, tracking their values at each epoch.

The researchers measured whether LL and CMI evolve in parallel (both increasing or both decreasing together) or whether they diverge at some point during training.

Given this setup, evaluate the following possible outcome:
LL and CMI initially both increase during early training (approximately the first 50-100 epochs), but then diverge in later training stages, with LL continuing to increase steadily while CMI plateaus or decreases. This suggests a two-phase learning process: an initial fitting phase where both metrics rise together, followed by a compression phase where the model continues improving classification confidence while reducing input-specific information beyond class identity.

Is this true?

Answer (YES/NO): NO